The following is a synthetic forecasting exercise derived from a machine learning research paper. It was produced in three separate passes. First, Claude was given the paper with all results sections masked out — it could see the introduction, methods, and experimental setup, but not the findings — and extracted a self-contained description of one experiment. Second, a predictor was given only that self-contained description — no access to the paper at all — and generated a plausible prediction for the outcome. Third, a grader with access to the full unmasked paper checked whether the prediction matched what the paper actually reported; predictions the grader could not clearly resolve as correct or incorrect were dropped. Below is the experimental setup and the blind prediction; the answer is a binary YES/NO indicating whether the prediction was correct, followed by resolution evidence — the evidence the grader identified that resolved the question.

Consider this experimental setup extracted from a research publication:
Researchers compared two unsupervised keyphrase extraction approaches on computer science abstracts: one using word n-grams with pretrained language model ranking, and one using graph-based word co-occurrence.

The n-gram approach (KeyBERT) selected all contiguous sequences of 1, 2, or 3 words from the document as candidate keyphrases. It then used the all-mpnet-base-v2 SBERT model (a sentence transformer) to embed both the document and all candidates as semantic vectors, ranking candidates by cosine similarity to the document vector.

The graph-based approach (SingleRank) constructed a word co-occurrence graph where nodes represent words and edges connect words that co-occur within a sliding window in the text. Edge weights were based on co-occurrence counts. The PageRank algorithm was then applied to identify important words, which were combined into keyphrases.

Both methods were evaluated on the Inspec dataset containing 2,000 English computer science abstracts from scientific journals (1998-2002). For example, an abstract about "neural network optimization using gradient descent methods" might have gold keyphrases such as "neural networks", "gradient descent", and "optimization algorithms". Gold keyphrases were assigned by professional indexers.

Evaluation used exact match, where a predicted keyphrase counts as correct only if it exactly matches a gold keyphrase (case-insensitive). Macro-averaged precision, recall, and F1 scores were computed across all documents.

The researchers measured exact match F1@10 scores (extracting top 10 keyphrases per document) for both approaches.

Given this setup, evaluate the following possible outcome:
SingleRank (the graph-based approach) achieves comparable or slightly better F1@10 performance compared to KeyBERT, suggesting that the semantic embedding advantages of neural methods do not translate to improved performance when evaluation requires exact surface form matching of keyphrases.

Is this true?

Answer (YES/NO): NO